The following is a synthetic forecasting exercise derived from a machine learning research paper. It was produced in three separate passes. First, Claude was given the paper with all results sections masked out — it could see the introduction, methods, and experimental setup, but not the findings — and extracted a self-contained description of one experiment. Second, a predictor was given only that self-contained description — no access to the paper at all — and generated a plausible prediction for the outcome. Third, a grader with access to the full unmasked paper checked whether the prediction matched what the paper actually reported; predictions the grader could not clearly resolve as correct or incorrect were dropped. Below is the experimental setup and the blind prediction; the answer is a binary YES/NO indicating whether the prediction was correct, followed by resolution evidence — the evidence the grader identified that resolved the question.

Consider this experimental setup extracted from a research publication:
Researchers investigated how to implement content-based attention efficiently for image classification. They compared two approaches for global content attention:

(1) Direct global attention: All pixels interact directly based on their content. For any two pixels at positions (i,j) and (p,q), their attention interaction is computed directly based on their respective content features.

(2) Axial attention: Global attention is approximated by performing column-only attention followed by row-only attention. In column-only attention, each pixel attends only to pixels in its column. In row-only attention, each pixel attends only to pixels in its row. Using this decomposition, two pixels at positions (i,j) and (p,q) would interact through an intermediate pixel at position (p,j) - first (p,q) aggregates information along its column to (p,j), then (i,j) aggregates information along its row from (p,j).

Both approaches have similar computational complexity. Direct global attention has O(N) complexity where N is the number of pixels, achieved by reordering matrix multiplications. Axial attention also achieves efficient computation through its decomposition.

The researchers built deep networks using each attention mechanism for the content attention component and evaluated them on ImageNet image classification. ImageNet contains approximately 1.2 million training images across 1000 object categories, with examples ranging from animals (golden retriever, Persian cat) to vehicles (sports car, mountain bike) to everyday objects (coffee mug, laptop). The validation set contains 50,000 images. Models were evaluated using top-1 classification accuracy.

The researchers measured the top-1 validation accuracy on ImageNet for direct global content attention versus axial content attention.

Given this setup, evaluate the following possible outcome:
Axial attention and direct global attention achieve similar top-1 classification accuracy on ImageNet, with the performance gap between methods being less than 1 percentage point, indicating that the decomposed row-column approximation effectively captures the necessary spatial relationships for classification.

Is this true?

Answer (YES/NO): NO